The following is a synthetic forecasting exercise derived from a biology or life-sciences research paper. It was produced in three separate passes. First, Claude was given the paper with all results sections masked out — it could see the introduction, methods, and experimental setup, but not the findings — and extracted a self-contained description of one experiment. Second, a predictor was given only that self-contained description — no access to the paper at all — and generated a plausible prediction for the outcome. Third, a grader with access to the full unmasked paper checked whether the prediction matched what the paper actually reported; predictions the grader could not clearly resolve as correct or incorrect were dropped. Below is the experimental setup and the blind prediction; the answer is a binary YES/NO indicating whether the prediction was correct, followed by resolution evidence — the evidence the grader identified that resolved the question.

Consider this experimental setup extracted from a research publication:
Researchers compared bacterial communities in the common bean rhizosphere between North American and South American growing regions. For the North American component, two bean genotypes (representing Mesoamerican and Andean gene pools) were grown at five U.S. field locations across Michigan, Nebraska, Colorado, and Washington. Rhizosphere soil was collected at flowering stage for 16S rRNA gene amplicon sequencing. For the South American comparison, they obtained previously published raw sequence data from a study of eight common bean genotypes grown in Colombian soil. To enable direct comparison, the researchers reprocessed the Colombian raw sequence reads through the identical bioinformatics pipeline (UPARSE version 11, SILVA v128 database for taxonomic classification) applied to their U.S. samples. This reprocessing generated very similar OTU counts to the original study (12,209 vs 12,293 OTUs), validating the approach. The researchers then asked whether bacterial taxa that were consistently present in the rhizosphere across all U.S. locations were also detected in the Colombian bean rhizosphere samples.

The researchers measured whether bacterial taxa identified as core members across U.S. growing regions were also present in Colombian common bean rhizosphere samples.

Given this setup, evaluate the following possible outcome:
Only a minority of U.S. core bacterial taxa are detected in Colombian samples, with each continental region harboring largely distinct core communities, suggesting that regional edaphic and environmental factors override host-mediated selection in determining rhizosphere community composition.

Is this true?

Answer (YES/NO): NO